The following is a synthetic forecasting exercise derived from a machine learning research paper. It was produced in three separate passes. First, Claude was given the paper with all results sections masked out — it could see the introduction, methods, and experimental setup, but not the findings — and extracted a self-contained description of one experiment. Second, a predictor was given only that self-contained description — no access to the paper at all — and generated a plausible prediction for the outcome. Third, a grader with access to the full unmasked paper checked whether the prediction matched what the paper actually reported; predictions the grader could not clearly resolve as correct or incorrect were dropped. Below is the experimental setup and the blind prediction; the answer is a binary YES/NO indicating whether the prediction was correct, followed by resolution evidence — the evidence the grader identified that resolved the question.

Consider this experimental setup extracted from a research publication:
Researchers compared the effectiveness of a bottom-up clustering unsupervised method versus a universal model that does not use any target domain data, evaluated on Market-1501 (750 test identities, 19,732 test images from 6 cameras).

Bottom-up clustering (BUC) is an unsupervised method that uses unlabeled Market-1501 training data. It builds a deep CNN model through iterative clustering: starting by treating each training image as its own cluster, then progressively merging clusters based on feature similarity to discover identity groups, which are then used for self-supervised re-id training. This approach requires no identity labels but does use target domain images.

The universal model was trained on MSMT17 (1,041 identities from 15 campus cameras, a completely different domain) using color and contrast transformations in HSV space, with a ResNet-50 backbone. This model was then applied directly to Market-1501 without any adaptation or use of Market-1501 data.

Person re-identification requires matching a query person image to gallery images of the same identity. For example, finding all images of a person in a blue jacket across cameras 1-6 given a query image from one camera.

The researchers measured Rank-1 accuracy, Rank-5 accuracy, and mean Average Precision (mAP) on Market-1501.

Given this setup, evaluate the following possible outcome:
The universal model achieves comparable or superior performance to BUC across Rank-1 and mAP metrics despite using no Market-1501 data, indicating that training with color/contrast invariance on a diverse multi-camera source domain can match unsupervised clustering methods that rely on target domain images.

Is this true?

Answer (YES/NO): YES